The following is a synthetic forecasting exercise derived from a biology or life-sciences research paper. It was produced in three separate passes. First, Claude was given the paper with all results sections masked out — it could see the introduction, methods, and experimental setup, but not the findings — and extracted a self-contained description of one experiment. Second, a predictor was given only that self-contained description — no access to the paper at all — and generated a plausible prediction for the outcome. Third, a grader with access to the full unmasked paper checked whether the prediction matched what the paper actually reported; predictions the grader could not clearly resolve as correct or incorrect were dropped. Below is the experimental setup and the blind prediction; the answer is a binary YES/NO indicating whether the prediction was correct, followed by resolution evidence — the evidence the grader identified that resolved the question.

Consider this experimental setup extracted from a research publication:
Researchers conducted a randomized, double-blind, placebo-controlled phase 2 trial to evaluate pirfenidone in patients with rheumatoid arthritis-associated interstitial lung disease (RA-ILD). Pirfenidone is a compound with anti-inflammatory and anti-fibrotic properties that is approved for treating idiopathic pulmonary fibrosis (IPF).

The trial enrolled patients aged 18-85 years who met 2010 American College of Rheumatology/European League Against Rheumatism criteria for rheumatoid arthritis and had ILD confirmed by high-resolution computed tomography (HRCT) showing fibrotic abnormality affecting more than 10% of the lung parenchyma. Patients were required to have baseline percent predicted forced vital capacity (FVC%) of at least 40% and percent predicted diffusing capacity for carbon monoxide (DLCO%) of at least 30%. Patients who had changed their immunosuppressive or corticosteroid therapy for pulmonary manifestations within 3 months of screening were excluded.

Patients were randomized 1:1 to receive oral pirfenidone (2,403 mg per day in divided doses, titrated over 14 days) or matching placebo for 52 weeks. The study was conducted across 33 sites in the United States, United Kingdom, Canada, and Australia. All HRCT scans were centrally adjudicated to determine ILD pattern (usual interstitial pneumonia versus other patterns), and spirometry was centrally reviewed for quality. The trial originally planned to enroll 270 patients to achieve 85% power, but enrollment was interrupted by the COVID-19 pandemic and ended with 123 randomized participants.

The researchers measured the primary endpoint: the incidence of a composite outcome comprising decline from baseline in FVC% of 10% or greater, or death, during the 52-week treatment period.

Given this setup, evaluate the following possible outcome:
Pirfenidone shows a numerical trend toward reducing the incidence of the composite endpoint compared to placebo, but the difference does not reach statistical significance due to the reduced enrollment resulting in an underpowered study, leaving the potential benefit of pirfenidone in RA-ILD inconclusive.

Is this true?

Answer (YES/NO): YES